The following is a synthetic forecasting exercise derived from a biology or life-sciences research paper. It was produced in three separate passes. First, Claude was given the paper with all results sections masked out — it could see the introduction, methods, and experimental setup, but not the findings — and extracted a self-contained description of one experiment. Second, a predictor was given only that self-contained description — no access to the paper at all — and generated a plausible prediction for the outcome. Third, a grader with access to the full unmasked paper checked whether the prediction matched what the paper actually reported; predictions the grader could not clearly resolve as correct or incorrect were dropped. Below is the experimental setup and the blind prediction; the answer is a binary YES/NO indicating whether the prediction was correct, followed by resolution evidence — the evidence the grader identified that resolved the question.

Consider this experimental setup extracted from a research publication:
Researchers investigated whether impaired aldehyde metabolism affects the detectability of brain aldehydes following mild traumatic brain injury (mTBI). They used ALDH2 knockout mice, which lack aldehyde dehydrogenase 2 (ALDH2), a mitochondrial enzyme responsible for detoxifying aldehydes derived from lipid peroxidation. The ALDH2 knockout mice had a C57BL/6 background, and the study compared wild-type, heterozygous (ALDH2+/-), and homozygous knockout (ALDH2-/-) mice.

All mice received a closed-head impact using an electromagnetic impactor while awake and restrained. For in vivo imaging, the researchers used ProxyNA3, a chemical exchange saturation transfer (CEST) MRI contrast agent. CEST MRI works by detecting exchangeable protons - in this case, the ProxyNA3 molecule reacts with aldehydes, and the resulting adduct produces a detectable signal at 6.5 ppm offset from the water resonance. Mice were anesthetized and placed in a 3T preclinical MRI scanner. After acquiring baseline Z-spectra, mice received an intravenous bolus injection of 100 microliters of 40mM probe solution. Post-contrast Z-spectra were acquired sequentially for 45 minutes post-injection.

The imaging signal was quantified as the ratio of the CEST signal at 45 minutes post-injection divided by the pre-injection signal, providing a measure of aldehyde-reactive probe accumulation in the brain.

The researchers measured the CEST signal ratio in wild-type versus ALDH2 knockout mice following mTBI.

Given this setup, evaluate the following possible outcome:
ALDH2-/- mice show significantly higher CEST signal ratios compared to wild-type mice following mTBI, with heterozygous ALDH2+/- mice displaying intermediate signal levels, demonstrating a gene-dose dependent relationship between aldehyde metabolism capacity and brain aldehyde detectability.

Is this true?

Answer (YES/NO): NO